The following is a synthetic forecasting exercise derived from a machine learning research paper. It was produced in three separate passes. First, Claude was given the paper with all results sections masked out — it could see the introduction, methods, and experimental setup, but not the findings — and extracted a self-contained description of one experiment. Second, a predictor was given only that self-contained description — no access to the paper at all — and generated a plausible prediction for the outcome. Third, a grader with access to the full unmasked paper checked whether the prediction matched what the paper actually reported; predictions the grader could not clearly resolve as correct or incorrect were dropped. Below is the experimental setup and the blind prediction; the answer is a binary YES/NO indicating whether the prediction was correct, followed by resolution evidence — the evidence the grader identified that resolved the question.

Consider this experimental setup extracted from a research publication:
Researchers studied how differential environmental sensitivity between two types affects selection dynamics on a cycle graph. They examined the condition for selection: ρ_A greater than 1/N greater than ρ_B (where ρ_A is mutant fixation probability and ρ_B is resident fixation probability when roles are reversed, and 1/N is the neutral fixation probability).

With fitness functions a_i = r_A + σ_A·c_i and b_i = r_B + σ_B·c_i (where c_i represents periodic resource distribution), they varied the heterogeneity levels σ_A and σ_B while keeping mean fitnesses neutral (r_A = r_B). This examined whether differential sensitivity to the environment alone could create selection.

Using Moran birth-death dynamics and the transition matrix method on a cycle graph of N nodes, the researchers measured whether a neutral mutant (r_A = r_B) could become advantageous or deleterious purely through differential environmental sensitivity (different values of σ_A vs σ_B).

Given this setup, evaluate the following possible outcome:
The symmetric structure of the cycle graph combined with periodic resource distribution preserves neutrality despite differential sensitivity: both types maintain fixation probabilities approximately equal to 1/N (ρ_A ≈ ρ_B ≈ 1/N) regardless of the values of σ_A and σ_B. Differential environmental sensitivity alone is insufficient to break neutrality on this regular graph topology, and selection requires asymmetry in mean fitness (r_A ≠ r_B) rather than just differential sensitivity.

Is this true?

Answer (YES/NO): NO